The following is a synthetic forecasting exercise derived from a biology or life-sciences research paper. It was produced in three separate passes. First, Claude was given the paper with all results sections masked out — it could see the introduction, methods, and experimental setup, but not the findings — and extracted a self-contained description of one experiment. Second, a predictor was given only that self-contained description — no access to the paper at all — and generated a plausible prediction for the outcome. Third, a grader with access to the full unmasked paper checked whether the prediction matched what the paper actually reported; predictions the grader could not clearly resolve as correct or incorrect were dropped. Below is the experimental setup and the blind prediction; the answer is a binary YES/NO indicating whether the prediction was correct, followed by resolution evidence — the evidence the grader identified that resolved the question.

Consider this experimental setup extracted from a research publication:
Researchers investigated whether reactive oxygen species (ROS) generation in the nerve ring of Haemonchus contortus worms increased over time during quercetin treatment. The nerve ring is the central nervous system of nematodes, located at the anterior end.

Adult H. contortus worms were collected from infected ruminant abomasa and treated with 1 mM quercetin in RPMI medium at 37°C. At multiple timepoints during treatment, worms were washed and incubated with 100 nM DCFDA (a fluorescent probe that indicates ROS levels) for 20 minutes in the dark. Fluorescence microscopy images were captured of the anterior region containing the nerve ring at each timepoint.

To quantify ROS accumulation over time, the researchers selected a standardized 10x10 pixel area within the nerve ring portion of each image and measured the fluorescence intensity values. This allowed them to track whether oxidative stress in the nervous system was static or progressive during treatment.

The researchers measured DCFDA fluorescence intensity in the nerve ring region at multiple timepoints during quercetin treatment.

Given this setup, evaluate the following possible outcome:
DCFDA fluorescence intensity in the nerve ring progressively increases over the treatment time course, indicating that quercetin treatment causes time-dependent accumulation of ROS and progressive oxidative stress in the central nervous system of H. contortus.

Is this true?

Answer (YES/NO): YES